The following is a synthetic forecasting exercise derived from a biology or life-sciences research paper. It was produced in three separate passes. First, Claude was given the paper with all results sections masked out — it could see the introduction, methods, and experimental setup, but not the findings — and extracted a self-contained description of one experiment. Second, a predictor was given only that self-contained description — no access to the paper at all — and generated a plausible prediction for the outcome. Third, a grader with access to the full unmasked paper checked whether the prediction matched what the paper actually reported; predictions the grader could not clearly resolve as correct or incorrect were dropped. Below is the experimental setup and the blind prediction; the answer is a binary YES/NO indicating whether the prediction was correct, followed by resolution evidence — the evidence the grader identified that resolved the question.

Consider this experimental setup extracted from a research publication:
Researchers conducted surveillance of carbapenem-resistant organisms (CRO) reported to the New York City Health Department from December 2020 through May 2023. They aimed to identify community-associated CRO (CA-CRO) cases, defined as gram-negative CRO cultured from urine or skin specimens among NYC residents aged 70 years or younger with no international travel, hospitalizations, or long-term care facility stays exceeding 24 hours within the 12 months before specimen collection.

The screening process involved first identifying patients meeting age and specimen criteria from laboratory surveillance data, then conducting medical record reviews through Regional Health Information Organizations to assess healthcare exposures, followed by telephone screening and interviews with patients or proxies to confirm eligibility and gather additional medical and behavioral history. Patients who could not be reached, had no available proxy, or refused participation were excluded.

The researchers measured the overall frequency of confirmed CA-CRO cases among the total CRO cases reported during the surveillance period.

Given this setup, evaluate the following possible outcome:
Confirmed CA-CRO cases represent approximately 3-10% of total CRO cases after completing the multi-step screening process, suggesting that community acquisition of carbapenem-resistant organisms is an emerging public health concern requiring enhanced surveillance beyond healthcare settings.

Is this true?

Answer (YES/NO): NO